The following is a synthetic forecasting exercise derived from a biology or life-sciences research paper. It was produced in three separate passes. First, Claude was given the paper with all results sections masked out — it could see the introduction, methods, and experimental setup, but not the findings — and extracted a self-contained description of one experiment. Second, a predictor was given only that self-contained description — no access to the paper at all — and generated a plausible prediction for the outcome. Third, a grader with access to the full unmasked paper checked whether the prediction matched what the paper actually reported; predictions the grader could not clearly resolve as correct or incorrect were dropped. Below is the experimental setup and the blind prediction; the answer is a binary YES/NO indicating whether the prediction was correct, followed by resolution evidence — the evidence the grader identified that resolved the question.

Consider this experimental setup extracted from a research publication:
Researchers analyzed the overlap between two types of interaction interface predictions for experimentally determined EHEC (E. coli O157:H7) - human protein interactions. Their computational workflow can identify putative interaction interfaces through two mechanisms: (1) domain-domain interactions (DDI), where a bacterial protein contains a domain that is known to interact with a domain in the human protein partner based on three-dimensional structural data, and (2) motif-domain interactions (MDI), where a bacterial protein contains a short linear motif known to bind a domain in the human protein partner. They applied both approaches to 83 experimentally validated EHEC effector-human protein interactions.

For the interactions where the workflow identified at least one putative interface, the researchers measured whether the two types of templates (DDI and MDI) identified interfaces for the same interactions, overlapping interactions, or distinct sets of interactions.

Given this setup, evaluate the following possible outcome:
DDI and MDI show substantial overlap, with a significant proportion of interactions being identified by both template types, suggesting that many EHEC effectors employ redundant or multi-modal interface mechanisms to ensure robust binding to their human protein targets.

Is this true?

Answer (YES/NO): NO